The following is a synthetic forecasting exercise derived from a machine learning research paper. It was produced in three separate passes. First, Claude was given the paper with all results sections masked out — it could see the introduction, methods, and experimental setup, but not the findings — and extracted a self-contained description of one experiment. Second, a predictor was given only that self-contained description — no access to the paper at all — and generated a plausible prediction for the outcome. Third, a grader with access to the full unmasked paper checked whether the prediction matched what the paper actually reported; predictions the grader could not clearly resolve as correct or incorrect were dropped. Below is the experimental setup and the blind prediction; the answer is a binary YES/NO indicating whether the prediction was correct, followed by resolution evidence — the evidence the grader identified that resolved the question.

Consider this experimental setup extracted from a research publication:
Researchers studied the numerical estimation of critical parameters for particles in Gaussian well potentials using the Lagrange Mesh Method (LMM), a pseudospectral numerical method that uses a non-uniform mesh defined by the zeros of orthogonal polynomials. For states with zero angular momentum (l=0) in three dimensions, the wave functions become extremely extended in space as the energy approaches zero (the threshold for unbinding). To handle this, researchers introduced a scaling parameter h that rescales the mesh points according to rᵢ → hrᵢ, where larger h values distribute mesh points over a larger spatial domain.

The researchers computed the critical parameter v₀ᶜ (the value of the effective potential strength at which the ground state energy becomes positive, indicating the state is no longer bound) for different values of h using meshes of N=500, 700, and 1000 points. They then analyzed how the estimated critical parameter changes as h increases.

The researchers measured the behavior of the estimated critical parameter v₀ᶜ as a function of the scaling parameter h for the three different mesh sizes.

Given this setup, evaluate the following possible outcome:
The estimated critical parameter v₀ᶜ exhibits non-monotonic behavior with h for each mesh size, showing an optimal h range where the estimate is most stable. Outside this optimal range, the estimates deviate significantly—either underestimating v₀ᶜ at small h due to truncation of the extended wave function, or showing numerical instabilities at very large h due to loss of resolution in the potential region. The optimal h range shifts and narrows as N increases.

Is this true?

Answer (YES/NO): NO